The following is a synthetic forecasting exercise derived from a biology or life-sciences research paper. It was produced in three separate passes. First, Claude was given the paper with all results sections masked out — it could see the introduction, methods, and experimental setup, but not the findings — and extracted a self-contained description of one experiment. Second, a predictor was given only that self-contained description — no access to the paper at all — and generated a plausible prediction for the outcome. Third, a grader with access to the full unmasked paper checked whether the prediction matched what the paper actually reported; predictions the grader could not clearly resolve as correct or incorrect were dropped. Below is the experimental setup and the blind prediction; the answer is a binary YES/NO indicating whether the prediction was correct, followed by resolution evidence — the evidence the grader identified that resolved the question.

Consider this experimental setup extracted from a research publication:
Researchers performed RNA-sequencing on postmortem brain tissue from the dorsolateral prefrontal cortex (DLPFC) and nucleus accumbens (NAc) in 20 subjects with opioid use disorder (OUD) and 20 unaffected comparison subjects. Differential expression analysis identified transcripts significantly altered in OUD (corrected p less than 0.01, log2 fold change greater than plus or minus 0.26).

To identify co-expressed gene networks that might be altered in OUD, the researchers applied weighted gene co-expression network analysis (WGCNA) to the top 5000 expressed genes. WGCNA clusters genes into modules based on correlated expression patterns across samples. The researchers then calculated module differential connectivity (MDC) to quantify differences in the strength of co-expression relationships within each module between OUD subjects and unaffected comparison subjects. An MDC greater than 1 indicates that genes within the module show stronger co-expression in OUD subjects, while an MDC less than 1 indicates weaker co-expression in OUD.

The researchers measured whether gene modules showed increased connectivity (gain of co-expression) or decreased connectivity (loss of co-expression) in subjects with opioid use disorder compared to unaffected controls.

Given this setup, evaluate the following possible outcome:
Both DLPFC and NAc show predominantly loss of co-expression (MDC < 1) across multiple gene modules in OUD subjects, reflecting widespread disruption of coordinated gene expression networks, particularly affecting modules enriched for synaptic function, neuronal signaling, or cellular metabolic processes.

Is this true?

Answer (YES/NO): NO